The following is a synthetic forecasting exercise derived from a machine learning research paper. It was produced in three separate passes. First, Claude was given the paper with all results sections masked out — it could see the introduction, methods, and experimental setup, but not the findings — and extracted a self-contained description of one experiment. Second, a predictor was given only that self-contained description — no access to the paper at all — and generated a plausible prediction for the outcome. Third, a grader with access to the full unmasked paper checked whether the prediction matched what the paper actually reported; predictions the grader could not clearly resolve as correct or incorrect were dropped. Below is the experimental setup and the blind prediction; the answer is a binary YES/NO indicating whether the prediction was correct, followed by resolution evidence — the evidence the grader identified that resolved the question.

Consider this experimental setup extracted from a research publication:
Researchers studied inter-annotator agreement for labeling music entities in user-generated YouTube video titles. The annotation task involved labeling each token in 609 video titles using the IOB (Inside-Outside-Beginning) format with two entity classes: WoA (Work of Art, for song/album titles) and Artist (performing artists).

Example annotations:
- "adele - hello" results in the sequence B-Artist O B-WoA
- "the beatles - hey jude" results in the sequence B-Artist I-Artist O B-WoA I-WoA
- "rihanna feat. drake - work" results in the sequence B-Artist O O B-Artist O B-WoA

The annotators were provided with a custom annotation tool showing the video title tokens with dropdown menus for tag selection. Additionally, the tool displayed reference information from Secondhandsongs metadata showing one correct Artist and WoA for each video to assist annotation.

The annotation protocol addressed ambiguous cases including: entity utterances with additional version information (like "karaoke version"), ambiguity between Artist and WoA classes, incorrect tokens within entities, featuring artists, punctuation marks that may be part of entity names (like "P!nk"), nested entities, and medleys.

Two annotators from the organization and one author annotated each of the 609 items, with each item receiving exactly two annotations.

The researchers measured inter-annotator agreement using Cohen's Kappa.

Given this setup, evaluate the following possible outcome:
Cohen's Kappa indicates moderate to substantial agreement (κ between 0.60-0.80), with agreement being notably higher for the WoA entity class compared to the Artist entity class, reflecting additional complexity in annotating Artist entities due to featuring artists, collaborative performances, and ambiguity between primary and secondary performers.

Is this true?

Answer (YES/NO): NO